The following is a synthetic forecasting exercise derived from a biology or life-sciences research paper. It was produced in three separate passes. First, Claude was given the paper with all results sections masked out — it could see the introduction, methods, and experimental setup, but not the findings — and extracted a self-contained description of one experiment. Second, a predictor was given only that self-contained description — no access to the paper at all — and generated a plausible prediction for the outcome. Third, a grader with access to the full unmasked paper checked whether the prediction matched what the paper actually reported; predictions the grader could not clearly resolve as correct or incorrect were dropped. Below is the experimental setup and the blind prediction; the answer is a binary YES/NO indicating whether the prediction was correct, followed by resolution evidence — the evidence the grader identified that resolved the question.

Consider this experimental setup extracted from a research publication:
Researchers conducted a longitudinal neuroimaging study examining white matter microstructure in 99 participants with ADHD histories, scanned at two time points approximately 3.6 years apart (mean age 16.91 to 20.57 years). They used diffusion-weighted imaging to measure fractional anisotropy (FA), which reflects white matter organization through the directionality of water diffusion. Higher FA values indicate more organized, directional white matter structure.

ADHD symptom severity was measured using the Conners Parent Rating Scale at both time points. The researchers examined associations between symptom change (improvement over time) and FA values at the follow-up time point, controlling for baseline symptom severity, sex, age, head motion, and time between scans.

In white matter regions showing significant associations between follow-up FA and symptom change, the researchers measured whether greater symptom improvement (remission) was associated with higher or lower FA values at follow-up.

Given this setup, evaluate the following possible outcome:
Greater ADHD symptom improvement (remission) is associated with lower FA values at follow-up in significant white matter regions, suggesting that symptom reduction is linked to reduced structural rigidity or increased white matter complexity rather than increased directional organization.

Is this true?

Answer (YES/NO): YES